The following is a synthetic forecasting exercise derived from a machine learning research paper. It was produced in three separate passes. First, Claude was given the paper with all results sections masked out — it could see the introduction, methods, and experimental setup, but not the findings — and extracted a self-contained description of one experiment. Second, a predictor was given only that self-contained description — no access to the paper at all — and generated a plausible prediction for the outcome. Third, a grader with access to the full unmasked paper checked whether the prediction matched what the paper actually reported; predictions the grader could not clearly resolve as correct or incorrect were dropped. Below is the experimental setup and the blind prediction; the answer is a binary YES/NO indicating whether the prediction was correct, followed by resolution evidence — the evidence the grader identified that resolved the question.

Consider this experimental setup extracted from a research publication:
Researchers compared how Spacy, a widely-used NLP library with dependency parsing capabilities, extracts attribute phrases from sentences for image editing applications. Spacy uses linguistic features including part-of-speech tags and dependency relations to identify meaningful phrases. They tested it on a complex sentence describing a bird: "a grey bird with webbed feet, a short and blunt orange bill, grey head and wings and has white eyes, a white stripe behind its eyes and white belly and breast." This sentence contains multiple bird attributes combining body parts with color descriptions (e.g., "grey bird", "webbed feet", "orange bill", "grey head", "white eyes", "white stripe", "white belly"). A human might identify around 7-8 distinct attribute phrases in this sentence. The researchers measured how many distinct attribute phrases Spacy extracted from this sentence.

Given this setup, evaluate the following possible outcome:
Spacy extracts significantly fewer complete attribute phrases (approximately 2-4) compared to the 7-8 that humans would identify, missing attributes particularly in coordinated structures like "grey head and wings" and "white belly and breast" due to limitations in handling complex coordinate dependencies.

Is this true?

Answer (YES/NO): NO